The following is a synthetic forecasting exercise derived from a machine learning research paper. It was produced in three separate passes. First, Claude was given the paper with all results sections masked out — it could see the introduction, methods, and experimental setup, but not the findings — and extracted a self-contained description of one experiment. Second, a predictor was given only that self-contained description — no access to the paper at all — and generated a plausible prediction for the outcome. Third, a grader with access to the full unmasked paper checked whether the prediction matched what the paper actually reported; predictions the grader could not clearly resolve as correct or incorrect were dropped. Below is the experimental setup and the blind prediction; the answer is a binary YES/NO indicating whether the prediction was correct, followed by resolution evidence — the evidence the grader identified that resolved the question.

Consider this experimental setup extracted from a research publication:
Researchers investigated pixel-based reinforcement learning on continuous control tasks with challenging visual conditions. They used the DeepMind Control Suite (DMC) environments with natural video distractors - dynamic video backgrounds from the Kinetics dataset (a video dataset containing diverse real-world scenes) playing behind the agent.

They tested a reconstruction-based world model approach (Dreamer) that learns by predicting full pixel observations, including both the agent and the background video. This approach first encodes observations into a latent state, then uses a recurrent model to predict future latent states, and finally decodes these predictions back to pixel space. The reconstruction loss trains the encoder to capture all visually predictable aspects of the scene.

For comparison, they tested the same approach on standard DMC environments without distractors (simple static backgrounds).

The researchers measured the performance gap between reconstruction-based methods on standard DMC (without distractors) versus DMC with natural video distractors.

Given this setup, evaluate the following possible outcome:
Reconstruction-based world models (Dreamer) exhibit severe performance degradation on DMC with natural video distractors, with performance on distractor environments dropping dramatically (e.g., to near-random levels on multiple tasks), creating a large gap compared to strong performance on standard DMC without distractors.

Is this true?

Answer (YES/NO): YES